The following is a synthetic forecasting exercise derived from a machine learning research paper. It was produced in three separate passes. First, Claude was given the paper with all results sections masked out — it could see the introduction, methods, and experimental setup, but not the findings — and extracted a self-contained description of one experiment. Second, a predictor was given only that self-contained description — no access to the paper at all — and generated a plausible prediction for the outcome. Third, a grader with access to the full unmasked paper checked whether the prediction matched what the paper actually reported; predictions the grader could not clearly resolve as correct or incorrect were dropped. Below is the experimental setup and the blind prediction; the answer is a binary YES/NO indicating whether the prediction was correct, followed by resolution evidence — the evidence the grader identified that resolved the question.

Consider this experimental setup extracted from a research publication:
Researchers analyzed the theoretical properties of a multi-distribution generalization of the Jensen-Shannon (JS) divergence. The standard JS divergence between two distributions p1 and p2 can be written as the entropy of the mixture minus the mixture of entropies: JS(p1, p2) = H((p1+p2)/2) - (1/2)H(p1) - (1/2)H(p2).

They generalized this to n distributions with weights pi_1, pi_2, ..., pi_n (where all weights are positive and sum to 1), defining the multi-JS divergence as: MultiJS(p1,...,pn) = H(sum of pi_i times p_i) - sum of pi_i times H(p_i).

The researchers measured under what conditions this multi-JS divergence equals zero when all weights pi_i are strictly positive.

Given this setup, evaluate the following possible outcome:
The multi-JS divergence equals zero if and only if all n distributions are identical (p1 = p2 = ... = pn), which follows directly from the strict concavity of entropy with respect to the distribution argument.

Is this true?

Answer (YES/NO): YES